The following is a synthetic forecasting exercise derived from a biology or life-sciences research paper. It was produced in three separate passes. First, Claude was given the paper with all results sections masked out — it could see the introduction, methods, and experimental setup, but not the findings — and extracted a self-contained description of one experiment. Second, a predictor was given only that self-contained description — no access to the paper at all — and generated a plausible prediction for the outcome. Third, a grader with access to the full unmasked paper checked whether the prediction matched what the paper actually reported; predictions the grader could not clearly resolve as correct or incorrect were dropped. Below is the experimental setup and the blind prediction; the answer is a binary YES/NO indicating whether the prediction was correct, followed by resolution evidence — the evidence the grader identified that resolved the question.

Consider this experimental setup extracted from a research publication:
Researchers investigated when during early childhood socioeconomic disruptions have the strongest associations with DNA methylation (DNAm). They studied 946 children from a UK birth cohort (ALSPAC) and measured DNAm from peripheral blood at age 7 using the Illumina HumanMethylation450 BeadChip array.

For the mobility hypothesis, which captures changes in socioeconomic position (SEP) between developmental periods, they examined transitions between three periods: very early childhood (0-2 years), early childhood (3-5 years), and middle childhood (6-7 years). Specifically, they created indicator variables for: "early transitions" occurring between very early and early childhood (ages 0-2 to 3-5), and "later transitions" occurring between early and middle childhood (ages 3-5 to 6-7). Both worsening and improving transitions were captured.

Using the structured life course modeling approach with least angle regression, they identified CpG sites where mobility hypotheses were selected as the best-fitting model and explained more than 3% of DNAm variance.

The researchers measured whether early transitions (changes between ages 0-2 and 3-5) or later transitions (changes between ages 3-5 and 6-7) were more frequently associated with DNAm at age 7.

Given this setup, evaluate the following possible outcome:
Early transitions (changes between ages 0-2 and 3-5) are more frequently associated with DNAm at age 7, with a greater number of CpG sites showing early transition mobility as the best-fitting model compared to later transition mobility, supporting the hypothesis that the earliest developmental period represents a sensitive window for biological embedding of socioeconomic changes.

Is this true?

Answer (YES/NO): YES